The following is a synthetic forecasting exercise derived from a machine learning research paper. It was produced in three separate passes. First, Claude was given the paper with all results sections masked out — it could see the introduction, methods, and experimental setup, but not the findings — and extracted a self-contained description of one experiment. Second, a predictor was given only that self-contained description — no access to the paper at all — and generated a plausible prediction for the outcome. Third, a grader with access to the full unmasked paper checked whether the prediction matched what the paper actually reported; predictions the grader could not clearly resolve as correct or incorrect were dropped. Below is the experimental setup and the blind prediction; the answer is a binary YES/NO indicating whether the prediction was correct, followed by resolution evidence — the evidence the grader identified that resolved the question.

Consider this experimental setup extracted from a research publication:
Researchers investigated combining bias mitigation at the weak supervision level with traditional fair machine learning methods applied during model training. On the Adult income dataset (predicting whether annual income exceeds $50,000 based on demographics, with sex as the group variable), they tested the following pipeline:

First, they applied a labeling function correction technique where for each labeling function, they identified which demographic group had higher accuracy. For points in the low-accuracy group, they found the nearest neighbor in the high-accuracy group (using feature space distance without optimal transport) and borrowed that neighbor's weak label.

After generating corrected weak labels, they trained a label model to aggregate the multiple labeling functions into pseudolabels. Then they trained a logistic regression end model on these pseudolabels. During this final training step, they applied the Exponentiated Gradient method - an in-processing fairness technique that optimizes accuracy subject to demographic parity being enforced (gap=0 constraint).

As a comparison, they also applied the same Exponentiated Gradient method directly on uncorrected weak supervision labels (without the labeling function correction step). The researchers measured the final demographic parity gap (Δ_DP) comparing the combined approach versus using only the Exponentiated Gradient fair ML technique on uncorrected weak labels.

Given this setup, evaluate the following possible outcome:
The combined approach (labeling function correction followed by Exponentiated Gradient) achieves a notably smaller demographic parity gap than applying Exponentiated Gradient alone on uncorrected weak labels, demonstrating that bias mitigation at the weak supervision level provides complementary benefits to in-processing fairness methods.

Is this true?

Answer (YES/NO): NO